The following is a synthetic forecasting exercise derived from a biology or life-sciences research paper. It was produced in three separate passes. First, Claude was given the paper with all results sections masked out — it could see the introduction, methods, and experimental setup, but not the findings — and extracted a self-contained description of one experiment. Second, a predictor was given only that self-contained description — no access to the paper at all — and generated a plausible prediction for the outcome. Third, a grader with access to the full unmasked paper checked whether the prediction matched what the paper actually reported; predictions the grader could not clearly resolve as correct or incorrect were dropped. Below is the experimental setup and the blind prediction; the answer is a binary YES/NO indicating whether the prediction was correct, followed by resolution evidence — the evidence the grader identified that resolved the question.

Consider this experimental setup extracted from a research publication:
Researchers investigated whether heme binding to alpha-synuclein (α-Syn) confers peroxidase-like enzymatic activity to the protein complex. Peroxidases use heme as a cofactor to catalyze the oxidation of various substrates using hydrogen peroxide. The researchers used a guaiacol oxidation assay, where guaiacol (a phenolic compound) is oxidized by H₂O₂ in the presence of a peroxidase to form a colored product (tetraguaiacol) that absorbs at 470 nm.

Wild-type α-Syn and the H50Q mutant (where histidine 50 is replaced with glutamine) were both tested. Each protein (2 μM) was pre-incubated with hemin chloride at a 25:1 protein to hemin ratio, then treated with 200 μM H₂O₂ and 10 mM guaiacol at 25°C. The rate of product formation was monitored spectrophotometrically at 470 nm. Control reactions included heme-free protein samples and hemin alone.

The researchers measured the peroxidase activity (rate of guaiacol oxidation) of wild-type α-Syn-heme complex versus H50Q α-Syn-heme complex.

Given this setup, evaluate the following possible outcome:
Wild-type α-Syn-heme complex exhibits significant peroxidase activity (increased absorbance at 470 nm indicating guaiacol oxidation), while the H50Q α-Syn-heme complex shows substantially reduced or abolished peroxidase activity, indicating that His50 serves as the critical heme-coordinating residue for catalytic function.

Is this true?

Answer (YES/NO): YES